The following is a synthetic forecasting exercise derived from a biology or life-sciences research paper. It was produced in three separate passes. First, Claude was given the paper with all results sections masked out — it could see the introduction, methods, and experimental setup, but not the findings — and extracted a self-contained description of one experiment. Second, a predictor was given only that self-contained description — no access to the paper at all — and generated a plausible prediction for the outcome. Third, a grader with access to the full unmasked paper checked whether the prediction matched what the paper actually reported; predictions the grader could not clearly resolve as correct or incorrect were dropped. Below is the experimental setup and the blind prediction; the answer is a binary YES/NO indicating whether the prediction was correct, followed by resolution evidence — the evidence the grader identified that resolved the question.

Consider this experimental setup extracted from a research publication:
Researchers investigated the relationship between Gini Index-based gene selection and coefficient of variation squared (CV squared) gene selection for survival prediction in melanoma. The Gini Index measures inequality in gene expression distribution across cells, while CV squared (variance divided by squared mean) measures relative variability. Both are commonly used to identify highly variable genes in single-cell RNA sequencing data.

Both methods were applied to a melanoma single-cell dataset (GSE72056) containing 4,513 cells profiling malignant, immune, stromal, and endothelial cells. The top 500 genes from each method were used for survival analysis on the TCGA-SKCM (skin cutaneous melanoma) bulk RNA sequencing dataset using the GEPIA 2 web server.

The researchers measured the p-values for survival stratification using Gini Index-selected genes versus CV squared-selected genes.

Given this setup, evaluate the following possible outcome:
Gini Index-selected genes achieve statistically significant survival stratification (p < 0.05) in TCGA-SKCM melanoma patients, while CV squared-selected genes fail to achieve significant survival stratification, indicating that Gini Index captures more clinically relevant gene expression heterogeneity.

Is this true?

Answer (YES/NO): NO